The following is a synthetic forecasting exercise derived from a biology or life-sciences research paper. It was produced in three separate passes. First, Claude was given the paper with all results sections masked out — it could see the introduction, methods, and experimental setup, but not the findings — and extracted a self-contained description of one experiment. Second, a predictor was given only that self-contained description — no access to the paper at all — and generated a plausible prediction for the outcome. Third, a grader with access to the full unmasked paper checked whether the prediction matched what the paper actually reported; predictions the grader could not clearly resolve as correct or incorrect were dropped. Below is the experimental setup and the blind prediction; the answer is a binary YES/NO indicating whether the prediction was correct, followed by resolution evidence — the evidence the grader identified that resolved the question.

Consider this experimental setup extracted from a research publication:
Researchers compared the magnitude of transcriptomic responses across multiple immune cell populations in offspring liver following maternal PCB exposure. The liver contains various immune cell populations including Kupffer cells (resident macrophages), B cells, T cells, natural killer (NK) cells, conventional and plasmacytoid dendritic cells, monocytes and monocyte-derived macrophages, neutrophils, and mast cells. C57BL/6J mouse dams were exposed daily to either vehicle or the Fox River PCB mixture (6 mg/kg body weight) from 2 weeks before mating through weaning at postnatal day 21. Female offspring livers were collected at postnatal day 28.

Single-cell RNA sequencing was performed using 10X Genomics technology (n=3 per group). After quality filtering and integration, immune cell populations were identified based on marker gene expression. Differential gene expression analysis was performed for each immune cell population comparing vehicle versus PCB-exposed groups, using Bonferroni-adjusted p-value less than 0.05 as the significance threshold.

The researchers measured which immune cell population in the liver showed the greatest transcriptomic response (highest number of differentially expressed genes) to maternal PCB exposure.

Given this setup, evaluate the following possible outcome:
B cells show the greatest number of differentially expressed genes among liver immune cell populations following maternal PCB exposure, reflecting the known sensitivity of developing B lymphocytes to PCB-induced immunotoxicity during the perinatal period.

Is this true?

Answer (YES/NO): NO